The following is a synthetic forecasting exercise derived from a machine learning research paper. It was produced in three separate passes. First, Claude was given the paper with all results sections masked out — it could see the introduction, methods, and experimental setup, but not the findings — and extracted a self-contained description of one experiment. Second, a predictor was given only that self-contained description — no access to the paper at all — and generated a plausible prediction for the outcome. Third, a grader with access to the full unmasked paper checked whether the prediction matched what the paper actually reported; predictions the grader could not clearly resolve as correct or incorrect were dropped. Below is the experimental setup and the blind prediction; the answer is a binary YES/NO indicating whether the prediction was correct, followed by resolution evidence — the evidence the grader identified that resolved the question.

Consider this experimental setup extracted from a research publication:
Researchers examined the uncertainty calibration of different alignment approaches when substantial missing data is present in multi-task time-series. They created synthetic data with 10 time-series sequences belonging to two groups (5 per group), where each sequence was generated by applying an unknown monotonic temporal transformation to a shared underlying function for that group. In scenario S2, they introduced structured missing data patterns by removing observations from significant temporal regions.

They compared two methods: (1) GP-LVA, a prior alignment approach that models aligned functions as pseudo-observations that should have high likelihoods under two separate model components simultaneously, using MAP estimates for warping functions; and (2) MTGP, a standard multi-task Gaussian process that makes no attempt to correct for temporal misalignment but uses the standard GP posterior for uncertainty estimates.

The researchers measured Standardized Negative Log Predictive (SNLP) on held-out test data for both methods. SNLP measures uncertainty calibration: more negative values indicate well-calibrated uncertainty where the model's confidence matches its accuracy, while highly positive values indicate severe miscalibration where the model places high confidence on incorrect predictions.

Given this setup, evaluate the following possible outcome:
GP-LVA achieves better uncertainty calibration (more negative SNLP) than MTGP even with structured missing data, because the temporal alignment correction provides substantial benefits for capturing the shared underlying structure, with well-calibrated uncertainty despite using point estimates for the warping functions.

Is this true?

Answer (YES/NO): NO